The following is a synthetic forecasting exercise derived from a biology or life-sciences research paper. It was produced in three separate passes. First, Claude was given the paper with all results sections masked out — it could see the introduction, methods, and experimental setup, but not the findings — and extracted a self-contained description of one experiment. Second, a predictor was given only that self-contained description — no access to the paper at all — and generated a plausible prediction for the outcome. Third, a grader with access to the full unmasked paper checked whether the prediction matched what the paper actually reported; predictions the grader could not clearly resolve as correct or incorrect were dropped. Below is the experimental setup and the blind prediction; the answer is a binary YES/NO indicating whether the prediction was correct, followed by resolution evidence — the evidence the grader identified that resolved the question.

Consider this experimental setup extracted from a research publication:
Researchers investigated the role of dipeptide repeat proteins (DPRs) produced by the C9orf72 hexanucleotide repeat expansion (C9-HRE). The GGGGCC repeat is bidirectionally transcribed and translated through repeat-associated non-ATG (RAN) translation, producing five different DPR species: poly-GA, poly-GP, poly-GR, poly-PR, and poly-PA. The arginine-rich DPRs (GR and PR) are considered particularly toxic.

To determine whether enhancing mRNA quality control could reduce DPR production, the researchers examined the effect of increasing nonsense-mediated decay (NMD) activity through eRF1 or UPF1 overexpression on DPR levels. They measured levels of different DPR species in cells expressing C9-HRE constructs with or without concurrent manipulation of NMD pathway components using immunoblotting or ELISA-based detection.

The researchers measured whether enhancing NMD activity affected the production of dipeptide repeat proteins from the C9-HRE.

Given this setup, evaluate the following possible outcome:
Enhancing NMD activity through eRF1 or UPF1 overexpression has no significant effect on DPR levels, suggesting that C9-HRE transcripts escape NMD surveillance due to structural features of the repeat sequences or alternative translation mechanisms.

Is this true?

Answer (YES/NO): NO